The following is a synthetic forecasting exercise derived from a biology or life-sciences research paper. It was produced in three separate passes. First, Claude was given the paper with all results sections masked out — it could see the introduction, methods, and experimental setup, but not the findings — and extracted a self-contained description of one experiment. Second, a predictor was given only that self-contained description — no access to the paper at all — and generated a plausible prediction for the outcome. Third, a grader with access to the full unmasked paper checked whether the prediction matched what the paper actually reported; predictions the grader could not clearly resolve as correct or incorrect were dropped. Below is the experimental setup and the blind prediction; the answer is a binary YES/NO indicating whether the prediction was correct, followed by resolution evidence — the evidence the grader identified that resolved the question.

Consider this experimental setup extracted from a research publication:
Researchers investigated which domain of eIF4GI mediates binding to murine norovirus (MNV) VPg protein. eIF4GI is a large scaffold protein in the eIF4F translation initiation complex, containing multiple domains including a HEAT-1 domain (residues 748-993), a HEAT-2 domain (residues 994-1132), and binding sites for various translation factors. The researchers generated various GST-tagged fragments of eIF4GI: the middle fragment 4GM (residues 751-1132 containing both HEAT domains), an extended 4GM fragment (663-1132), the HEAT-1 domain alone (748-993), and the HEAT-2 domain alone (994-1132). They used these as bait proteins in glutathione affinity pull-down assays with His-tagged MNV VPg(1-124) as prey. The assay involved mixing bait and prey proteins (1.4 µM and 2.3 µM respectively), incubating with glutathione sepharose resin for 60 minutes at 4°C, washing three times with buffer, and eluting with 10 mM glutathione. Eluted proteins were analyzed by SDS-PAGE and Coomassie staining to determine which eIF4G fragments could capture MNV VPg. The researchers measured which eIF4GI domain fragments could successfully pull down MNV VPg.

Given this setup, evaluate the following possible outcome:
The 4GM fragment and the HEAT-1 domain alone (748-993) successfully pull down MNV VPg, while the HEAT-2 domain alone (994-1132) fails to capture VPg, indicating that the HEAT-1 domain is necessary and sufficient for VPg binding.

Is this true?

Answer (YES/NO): YES